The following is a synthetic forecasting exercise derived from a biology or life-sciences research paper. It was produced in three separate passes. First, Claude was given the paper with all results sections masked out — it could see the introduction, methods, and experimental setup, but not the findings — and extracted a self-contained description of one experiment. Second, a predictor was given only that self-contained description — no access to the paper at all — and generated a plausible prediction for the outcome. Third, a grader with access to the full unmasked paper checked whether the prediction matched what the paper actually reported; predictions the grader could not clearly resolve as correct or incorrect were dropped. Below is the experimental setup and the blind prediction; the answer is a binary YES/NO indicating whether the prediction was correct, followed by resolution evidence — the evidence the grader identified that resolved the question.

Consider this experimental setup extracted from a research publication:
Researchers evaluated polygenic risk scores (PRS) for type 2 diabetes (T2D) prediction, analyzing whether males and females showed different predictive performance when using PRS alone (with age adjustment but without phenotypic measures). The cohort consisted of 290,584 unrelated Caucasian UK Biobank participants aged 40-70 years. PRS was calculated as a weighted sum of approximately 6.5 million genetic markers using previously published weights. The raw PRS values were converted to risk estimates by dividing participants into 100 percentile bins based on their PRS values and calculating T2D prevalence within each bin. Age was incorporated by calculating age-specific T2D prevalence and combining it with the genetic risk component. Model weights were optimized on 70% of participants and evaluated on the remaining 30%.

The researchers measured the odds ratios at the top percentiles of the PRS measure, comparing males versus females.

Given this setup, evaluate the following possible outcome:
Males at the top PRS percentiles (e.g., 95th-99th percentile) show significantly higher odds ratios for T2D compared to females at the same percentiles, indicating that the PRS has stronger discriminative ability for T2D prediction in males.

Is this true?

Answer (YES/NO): NO